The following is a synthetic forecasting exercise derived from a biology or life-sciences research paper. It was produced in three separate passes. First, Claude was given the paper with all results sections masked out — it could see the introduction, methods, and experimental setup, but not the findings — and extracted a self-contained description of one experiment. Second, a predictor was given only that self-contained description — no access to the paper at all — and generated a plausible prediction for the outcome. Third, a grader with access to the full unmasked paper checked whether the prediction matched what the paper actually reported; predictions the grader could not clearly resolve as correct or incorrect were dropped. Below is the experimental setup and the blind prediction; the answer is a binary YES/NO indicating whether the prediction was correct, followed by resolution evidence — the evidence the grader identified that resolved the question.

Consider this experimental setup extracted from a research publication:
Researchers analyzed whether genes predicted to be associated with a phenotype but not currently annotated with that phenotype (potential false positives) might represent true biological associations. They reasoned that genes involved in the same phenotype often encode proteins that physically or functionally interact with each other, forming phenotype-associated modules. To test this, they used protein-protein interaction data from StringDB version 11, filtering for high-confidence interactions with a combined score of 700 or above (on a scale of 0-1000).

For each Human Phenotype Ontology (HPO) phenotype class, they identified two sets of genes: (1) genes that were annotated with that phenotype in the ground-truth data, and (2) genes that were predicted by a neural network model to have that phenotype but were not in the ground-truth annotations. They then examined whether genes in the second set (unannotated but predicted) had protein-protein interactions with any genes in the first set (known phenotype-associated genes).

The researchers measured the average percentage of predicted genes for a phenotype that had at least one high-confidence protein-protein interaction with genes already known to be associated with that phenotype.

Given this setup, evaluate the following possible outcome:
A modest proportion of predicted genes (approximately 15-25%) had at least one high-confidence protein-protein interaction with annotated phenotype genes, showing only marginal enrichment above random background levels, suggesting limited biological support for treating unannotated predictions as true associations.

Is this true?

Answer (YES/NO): NO